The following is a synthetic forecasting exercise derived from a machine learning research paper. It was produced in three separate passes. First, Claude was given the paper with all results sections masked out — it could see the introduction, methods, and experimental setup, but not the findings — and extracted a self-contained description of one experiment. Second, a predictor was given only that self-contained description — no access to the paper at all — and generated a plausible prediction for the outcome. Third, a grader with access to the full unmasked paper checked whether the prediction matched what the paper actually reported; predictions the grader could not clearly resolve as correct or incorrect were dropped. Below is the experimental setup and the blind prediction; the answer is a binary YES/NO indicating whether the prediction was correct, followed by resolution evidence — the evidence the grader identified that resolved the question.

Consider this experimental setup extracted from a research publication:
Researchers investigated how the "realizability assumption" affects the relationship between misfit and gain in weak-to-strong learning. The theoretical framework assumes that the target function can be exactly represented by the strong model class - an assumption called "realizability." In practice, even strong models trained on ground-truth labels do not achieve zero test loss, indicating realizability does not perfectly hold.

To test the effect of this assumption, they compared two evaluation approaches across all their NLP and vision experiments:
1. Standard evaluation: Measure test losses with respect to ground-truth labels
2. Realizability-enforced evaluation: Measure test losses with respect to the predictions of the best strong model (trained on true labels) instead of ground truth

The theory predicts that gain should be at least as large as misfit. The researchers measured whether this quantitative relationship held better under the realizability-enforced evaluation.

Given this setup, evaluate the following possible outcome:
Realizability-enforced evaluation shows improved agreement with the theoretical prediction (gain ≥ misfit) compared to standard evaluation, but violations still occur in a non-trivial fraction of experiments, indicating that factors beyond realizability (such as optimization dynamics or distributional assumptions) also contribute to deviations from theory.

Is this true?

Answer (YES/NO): NO